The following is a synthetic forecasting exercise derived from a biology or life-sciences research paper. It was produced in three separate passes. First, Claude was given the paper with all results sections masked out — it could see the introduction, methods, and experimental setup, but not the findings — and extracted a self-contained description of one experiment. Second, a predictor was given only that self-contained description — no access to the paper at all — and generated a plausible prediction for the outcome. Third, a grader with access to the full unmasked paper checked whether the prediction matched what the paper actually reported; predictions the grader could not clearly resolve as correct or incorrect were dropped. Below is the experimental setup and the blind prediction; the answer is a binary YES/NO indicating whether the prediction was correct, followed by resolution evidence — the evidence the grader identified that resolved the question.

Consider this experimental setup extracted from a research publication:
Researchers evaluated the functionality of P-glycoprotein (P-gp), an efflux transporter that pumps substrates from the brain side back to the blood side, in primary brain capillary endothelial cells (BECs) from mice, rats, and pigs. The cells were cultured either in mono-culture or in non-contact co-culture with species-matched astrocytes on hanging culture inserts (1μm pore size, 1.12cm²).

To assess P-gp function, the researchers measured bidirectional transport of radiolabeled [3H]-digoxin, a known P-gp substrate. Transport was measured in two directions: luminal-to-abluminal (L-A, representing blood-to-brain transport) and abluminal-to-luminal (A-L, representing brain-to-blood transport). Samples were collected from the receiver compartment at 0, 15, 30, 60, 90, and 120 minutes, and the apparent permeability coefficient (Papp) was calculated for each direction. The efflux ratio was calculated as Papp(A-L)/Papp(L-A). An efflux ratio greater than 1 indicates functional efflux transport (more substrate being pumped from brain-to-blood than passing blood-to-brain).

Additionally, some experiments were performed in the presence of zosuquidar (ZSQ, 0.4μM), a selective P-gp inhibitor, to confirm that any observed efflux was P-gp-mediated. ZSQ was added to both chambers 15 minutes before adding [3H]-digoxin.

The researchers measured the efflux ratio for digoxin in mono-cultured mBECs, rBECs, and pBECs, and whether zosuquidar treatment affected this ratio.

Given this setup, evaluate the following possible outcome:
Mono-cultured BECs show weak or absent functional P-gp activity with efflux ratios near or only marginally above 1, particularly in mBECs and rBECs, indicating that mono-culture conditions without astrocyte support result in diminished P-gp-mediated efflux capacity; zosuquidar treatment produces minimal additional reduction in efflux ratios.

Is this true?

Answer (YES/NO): NO